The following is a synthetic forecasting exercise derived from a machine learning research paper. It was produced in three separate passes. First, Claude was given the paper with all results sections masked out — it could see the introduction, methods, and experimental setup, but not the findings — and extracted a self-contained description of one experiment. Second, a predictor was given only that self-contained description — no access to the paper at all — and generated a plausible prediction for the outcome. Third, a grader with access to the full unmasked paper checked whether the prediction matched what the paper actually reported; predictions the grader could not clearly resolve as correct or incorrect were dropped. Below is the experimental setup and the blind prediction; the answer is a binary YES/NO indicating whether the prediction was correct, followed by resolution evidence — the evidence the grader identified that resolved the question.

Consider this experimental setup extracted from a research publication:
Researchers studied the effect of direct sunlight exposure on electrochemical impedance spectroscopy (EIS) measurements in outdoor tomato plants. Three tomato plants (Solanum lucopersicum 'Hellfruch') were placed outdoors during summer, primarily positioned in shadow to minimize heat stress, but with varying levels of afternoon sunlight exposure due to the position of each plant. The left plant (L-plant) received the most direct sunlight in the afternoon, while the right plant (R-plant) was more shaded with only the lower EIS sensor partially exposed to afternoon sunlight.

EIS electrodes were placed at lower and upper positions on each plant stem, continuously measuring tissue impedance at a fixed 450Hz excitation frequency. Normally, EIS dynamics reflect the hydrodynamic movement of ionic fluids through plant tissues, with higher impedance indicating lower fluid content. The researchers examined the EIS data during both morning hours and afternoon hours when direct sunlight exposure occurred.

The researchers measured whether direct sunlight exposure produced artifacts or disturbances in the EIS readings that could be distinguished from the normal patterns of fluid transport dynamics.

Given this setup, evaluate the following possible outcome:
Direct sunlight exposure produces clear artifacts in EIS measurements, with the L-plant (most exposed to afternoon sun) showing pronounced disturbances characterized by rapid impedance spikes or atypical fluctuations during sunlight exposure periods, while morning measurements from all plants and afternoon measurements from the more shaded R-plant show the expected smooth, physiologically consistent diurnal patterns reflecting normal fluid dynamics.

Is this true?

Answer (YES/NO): NO